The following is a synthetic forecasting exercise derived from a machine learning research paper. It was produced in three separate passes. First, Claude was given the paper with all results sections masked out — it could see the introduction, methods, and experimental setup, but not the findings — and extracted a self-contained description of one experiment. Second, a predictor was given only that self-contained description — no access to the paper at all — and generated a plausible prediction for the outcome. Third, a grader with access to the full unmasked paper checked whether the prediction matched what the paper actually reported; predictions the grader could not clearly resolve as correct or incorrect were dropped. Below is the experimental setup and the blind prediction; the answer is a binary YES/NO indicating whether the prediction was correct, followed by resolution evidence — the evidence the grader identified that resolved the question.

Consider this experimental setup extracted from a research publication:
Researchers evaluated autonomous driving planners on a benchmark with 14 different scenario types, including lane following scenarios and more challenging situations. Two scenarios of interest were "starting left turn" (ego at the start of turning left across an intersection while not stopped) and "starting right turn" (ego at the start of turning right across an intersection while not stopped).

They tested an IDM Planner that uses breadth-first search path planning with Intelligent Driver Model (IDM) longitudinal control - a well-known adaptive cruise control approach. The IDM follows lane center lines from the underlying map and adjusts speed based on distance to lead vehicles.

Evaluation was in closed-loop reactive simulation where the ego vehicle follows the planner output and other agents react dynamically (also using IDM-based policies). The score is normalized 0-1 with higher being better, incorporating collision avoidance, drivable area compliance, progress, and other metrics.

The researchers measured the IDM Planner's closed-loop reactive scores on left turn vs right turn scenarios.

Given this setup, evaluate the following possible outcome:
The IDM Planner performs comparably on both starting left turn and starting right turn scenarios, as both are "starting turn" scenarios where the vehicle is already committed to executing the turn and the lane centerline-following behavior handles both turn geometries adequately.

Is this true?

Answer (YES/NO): NO